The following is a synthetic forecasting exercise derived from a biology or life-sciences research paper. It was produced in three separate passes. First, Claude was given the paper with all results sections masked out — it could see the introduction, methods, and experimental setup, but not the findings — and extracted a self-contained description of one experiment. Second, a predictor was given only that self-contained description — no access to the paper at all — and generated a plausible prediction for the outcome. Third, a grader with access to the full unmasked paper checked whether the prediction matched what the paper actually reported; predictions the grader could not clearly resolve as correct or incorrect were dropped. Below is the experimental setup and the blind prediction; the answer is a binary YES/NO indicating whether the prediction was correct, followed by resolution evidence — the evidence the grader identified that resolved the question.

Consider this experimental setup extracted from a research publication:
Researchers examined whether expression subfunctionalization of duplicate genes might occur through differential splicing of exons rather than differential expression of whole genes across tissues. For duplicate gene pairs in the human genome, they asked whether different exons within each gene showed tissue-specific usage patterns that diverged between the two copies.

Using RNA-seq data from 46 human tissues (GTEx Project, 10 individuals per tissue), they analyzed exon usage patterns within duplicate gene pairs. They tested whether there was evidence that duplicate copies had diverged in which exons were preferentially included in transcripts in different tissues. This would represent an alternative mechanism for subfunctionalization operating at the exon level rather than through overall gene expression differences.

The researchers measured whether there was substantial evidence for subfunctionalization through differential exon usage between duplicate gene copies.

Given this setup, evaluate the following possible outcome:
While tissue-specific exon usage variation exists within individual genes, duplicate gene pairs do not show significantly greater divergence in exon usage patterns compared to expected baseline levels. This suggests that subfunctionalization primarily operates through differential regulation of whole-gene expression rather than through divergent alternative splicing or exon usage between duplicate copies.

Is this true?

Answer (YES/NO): YES